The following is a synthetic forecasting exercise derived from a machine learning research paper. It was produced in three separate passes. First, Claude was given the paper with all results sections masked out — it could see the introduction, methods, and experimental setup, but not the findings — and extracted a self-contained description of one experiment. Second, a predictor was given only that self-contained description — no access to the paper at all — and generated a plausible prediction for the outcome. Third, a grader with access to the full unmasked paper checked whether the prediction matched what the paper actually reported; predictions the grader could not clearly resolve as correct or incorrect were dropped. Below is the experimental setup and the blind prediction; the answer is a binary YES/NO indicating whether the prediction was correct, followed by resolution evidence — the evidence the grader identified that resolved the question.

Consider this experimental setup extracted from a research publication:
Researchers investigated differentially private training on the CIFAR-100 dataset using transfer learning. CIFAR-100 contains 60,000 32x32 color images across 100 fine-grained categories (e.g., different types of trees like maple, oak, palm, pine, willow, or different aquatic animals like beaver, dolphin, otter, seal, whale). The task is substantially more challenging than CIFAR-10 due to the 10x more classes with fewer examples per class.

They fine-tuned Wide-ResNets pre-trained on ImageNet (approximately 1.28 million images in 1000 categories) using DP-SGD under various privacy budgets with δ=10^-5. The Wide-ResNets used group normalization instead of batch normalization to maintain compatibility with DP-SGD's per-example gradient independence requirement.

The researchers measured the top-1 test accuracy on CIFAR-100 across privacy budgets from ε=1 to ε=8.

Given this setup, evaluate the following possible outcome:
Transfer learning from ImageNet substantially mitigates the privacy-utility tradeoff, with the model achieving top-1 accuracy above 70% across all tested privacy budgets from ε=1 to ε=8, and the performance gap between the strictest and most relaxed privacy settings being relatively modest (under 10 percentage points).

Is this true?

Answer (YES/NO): NO